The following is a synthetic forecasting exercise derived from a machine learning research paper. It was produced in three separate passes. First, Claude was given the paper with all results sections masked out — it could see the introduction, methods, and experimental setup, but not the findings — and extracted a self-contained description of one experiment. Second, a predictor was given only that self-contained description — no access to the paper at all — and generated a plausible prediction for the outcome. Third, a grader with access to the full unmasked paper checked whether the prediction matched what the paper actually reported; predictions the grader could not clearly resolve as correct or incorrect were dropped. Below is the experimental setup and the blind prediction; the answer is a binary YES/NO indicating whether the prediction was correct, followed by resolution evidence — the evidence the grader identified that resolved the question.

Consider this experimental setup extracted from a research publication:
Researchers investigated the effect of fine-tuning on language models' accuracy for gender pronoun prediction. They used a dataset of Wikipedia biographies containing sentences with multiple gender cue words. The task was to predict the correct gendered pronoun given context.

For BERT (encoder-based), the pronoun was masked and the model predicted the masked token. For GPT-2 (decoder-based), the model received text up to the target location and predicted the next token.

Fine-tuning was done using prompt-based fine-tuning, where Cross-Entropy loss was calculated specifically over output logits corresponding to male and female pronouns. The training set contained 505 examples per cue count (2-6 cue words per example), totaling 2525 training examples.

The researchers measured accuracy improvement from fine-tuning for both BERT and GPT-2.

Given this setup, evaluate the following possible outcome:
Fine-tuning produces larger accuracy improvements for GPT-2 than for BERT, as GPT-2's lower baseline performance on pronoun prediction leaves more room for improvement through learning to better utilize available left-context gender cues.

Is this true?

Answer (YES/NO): NO